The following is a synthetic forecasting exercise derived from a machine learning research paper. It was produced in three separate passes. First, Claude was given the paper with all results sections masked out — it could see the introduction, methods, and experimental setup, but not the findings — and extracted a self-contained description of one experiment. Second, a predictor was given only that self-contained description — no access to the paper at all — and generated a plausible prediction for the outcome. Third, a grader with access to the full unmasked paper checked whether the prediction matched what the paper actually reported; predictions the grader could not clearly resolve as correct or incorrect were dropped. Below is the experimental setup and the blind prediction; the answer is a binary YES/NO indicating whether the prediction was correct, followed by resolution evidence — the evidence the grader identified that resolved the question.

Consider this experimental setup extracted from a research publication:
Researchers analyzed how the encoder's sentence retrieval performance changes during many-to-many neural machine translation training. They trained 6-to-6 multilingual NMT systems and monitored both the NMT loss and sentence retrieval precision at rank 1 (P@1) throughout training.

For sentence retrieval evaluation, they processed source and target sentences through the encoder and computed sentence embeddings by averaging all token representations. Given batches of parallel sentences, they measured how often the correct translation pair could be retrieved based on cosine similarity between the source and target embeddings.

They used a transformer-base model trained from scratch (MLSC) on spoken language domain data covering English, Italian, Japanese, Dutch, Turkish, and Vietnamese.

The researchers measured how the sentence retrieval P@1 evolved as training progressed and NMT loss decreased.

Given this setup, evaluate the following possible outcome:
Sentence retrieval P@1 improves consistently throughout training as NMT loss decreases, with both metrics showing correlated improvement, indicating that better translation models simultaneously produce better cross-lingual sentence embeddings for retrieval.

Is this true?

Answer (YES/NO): YES